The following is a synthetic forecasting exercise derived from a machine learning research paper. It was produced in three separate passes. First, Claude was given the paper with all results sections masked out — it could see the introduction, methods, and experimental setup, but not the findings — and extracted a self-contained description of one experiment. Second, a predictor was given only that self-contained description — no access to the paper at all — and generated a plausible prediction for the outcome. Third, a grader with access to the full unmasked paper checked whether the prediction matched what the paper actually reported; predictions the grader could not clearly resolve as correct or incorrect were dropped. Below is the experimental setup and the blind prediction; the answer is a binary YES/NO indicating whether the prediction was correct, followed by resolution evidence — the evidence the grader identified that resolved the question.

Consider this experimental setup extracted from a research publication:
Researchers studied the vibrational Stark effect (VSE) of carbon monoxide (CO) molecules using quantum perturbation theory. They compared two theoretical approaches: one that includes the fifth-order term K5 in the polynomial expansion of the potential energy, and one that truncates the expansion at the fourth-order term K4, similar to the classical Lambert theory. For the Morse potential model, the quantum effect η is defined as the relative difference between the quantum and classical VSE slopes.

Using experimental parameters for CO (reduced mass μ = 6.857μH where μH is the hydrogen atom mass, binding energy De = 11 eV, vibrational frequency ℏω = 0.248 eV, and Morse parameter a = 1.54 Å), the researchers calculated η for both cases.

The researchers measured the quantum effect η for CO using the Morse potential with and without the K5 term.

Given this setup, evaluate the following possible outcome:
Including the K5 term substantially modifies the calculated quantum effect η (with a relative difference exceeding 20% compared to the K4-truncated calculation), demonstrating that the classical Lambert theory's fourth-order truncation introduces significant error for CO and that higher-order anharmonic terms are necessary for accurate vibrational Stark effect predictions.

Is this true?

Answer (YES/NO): YES